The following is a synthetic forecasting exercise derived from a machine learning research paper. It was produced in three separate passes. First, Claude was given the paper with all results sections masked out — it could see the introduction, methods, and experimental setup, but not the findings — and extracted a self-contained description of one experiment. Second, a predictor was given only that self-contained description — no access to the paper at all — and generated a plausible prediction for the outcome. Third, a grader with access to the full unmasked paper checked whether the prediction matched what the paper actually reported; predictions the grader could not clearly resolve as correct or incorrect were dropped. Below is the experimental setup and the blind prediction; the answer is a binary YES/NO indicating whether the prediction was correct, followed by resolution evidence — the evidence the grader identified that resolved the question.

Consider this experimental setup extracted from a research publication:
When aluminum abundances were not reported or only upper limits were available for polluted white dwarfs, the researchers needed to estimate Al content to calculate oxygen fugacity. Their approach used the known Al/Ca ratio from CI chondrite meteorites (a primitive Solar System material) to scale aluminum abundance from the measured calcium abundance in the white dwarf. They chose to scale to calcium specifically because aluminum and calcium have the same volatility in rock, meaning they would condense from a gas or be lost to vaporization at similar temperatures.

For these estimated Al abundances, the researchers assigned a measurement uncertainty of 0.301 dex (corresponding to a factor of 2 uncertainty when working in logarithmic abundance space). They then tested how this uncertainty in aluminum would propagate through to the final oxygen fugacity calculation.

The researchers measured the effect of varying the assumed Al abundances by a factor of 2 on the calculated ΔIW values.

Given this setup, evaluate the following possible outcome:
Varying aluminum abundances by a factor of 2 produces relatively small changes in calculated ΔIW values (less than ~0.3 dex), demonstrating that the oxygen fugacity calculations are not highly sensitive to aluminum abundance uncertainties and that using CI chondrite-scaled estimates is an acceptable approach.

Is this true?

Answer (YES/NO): YES